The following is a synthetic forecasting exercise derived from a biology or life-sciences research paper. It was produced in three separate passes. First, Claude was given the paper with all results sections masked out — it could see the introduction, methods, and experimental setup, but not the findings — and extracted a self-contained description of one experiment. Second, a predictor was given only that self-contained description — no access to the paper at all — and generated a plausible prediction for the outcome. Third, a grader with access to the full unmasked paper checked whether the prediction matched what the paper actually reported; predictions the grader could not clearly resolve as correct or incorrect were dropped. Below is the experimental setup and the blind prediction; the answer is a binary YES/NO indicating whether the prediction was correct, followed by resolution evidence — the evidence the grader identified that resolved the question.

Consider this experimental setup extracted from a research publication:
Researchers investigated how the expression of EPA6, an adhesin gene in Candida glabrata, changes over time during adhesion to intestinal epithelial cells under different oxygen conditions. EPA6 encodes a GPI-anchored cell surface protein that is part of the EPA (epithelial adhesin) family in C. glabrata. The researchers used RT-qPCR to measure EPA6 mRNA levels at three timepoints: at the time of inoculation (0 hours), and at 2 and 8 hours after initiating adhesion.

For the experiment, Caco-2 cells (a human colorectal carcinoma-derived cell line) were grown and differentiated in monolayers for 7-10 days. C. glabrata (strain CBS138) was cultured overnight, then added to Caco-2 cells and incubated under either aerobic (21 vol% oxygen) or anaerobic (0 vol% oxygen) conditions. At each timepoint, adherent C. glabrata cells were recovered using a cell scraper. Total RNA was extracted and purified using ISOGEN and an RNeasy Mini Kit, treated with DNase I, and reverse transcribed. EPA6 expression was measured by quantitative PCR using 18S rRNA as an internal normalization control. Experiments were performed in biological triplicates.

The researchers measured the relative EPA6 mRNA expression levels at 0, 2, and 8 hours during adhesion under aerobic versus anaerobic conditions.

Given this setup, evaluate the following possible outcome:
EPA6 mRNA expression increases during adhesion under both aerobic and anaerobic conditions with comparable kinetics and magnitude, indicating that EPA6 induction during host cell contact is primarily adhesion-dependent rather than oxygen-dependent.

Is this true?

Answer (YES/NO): NO